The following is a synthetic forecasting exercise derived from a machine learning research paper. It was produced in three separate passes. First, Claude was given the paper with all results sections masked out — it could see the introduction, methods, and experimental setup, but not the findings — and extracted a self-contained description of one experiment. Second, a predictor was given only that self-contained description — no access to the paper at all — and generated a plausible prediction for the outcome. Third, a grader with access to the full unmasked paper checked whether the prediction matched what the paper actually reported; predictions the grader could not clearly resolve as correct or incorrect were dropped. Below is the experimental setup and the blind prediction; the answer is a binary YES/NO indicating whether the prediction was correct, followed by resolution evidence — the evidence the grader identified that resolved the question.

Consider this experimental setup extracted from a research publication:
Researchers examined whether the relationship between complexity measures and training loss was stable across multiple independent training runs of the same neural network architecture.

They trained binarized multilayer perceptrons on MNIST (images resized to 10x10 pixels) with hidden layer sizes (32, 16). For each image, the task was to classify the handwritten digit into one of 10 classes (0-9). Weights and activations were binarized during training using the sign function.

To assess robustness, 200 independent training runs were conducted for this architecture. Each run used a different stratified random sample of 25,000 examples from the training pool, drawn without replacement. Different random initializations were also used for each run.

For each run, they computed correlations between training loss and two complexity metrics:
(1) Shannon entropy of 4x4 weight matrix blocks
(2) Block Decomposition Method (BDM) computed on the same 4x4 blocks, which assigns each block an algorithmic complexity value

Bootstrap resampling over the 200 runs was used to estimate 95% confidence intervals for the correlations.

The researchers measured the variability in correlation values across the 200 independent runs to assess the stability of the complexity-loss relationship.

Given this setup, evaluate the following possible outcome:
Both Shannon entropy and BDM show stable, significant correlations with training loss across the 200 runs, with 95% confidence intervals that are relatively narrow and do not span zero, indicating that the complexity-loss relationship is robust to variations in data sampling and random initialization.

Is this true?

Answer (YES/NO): YES